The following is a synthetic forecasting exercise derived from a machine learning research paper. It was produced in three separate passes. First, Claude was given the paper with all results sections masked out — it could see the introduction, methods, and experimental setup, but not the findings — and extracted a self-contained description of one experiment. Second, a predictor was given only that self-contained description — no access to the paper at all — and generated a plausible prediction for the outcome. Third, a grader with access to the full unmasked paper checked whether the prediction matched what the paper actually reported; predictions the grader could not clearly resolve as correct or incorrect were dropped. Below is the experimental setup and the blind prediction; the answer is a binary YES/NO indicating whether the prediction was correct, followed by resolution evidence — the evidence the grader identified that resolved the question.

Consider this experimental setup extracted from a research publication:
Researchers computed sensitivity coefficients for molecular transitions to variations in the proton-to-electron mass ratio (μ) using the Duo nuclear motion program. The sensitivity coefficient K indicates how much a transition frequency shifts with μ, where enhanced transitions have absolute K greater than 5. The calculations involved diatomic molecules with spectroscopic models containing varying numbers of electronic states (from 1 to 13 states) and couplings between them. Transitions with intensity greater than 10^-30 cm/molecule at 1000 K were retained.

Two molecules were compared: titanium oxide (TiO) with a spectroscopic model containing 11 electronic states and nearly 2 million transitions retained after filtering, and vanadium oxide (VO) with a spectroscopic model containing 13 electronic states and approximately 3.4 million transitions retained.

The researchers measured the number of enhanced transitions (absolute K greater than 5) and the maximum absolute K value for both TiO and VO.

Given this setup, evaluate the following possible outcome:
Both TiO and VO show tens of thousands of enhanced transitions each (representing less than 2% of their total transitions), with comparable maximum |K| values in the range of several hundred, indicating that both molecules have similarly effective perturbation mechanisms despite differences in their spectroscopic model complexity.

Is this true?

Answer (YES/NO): NO